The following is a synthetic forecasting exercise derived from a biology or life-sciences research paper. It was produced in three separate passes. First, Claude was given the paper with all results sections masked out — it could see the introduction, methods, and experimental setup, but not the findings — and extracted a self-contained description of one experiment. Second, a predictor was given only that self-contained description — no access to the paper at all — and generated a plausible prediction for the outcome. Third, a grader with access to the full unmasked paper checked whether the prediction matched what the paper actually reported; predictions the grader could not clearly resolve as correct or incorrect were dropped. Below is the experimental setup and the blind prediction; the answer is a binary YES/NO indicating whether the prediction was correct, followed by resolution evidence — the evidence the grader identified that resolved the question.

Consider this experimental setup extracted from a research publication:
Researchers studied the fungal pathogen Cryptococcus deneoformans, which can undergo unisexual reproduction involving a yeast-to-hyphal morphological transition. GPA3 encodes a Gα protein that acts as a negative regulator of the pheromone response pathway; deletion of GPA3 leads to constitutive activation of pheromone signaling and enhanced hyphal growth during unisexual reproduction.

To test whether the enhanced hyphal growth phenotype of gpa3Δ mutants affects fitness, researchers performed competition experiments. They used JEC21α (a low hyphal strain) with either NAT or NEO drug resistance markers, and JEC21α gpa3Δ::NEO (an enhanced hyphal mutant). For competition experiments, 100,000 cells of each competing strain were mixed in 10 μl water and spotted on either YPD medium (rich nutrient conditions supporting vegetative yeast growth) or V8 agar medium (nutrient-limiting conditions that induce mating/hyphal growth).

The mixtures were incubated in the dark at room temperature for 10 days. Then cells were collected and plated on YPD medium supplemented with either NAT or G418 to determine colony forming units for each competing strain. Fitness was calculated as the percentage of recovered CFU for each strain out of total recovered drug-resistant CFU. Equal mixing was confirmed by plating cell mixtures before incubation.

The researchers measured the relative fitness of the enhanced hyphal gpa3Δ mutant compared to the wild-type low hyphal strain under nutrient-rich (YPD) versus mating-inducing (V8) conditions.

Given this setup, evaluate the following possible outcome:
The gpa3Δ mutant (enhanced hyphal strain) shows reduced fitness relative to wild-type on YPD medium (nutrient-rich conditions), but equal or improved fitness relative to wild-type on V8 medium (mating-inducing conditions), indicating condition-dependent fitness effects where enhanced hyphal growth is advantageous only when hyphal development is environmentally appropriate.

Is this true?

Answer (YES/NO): NO